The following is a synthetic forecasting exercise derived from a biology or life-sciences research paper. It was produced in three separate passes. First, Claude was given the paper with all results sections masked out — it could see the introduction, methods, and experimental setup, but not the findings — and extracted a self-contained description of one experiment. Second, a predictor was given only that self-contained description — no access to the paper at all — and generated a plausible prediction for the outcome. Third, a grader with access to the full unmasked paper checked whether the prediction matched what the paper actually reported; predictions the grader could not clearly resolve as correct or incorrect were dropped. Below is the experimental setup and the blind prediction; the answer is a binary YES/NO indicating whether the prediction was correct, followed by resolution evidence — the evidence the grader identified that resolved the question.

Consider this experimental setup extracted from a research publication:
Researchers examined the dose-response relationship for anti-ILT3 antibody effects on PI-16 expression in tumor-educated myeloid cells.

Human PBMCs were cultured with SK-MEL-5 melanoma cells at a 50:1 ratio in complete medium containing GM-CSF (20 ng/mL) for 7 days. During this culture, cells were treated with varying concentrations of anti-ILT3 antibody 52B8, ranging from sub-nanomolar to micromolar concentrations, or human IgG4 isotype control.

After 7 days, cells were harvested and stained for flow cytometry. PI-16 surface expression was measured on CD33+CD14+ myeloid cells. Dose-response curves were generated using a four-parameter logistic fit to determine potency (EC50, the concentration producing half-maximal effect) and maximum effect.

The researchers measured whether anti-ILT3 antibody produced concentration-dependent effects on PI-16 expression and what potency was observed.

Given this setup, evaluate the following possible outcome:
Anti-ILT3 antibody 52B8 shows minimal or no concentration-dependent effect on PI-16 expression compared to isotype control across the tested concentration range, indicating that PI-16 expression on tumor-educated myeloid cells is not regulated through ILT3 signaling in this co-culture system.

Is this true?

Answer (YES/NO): NO